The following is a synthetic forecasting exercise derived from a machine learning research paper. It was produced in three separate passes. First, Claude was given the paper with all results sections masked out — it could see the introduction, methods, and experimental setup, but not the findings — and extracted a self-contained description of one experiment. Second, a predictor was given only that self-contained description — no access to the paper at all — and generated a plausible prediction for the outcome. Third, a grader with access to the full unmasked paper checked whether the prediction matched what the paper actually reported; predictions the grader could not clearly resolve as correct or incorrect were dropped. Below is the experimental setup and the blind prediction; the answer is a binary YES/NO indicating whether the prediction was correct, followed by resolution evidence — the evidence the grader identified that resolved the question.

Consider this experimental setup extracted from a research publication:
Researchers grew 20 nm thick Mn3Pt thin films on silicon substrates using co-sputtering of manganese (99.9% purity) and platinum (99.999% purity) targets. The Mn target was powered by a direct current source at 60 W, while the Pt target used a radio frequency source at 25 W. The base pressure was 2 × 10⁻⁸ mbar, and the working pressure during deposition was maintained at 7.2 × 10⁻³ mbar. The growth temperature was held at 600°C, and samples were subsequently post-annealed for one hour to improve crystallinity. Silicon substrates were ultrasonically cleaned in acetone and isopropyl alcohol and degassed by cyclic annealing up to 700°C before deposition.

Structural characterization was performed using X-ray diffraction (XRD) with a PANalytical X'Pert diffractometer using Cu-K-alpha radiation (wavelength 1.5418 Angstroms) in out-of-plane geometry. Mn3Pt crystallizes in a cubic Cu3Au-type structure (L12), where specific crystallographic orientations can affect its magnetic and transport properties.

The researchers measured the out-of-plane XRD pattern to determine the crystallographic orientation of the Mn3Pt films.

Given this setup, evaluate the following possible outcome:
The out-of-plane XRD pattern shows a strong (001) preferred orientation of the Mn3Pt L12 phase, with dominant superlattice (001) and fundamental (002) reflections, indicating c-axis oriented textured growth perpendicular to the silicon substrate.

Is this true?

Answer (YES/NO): NO